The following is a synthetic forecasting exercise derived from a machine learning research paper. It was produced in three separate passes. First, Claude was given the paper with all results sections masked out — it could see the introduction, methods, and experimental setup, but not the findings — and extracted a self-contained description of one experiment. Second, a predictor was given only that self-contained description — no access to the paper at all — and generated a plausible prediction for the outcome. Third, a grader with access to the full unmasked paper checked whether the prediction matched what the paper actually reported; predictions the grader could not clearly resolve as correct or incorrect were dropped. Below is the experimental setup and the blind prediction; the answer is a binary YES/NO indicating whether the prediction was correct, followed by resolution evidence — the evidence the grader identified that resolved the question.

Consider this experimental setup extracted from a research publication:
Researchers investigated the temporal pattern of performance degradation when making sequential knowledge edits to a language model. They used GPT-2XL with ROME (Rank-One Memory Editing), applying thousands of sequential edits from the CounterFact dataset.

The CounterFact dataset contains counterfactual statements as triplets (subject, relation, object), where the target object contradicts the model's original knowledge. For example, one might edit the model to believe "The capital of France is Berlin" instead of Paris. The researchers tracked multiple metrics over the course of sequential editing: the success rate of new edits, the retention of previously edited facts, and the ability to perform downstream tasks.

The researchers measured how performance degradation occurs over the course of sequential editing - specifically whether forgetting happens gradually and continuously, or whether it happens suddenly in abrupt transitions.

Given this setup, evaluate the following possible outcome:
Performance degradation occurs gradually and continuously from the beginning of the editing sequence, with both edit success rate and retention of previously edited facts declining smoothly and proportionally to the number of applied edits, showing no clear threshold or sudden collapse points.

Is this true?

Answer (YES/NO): NO